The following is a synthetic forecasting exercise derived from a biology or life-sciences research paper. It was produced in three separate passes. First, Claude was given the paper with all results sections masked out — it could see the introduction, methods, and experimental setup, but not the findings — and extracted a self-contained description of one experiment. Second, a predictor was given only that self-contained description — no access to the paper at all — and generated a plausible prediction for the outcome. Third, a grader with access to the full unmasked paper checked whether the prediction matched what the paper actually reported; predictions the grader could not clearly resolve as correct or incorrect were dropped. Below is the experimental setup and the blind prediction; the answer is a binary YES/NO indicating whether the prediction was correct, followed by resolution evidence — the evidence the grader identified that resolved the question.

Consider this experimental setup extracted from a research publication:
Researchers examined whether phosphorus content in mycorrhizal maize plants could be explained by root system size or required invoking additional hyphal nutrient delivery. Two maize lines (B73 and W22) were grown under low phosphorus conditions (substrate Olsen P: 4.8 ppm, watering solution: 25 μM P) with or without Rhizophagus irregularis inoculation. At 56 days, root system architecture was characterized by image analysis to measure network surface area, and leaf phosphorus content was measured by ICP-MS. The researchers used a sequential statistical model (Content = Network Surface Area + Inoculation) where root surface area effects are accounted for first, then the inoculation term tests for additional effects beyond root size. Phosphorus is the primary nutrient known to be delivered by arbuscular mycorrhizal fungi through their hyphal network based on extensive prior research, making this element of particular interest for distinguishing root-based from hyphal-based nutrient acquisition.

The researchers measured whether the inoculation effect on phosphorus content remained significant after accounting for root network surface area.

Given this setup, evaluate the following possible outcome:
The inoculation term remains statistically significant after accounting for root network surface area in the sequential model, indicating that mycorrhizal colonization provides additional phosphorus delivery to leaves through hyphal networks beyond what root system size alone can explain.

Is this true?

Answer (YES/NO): YES